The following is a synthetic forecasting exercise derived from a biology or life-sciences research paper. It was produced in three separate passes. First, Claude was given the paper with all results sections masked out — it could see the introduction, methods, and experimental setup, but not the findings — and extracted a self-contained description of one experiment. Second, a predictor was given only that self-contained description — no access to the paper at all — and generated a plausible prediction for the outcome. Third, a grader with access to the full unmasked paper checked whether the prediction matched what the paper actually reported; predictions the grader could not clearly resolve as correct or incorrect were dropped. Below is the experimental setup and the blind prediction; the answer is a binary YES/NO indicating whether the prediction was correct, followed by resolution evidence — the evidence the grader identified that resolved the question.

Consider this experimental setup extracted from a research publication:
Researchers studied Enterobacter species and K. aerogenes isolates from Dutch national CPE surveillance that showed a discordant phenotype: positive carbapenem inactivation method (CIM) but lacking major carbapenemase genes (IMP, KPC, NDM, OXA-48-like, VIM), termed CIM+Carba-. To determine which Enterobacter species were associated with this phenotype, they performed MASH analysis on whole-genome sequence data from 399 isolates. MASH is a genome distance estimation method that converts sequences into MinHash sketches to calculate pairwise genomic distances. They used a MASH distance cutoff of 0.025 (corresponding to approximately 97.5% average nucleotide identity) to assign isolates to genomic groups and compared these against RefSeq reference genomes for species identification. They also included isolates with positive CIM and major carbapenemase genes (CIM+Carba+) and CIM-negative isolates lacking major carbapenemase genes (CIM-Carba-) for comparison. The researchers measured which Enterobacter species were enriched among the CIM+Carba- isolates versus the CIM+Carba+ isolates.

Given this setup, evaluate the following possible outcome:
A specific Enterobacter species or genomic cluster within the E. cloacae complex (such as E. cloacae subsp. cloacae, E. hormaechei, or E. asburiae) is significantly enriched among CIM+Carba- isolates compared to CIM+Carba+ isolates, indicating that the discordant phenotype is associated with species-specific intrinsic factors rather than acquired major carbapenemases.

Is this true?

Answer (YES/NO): NO